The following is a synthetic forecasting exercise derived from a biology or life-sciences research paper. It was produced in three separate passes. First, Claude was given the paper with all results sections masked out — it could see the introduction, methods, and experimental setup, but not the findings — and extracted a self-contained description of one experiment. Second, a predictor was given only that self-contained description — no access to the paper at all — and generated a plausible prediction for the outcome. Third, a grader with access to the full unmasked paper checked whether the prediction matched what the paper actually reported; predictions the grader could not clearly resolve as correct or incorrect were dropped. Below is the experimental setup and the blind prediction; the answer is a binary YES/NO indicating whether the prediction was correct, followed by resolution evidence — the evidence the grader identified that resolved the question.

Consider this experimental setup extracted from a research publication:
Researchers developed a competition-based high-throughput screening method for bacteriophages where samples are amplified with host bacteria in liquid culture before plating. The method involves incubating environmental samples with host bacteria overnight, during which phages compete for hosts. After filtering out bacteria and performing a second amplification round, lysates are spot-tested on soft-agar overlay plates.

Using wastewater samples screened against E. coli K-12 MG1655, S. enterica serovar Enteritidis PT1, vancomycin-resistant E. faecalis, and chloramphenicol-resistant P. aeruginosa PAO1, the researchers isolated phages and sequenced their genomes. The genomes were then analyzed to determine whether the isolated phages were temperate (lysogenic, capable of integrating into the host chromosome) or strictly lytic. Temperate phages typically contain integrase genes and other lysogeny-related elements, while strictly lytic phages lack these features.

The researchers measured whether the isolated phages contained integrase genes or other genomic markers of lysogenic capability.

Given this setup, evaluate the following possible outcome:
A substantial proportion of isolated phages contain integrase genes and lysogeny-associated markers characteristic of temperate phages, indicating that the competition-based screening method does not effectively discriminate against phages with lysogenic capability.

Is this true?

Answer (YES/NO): NO